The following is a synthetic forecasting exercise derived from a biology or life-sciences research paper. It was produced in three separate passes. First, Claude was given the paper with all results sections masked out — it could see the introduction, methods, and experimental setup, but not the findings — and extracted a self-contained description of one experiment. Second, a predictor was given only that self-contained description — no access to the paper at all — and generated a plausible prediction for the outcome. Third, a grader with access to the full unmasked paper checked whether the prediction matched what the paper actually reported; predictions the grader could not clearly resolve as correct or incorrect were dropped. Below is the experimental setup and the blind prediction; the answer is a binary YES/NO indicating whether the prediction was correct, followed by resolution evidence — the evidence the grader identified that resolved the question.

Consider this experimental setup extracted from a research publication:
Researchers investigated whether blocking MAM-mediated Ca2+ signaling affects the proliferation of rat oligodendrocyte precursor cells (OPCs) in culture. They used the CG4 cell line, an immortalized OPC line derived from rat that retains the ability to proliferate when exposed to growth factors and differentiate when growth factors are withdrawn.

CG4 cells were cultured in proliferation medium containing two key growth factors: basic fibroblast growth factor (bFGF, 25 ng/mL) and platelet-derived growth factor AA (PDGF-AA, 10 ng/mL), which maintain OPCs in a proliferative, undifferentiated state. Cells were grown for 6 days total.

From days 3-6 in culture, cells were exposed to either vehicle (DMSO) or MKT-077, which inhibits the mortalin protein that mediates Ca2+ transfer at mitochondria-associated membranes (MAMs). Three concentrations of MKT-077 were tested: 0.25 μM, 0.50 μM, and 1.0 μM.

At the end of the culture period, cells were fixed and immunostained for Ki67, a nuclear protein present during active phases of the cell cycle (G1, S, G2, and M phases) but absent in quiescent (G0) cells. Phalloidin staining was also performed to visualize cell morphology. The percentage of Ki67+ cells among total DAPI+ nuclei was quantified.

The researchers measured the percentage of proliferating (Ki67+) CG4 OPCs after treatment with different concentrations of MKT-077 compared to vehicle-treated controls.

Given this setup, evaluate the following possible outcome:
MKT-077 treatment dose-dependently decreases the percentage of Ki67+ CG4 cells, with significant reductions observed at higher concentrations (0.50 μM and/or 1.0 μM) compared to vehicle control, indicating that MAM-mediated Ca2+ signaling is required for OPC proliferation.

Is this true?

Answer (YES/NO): YES